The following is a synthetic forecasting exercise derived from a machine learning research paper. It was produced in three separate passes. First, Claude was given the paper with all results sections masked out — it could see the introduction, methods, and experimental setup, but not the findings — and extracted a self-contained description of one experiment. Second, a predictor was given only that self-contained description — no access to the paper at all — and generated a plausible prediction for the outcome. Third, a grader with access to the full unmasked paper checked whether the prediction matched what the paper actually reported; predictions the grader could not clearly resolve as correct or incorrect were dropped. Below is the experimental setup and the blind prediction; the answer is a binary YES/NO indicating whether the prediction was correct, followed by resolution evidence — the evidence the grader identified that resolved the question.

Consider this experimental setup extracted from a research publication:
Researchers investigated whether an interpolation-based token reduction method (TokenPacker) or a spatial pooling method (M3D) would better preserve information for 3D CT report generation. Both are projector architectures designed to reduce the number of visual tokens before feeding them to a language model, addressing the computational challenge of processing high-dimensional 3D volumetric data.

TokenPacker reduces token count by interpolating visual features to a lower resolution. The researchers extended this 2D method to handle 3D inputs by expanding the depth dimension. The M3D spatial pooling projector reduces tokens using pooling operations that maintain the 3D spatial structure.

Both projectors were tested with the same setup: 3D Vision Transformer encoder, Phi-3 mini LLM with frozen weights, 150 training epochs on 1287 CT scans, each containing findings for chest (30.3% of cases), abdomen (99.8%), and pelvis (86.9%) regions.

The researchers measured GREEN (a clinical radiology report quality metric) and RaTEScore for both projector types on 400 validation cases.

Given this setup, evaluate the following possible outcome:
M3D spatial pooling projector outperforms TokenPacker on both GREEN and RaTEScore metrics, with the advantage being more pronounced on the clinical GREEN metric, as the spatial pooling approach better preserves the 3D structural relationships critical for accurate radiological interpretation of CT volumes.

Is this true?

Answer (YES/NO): YES